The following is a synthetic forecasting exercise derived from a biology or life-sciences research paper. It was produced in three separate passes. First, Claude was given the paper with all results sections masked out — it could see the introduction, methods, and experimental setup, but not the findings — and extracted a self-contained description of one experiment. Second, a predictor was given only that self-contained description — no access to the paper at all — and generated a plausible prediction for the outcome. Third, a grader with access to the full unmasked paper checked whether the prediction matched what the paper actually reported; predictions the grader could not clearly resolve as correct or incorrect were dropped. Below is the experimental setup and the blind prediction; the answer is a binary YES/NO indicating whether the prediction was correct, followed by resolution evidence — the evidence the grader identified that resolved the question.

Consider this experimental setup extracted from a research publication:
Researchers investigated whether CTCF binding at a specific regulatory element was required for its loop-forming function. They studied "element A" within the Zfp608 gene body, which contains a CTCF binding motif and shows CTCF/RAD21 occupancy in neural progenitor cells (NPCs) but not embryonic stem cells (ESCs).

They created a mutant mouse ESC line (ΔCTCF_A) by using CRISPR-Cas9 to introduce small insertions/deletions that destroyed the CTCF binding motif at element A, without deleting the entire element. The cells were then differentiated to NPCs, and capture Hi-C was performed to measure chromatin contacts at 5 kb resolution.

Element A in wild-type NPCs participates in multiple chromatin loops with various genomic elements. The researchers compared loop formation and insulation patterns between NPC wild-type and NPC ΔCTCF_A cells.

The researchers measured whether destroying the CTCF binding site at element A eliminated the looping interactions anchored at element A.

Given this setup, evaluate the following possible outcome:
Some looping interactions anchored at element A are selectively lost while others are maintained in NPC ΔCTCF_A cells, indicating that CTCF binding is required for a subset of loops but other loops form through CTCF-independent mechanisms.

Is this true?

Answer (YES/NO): NO